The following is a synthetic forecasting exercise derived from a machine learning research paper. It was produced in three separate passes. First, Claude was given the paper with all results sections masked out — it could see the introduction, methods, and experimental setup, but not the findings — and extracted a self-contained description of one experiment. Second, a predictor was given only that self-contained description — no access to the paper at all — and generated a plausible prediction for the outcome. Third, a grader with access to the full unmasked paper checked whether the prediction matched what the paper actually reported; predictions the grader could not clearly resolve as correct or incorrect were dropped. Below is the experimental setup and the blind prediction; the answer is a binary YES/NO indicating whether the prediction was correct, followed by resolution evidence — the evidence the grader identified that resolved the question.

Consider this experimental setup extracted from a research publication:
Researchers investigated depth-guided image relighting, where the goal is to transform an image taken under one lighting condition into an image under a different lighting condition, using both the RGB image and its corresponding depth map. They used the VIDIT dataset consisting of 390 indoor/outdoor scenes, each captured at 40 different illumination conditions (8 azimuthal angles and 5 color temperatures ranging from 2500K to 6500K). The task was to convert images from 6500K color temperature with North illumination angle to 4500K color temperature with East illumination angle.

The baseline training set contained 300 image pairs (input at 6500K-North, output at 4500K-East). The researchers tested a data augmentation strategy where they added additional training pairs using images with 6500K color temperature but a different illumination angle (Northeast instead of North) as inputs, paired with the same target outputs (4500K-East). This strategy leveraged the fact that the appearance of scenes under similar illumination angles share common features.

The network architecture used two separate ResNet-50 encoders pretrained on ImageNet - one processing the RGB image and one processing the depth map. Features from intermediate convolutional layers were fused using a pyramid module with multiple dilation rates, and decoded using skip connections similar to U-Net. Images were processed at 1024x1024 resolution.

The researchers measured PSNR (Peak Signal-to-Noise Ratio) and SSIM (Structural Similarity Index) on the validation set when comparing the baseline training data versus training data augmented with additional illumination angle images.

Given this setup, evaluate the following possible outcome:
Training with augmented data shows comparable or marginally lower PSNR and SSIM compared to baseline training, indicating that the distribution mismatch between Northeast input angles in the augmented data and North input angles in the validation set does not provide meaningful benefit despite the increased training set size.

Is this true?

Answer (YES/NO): NO